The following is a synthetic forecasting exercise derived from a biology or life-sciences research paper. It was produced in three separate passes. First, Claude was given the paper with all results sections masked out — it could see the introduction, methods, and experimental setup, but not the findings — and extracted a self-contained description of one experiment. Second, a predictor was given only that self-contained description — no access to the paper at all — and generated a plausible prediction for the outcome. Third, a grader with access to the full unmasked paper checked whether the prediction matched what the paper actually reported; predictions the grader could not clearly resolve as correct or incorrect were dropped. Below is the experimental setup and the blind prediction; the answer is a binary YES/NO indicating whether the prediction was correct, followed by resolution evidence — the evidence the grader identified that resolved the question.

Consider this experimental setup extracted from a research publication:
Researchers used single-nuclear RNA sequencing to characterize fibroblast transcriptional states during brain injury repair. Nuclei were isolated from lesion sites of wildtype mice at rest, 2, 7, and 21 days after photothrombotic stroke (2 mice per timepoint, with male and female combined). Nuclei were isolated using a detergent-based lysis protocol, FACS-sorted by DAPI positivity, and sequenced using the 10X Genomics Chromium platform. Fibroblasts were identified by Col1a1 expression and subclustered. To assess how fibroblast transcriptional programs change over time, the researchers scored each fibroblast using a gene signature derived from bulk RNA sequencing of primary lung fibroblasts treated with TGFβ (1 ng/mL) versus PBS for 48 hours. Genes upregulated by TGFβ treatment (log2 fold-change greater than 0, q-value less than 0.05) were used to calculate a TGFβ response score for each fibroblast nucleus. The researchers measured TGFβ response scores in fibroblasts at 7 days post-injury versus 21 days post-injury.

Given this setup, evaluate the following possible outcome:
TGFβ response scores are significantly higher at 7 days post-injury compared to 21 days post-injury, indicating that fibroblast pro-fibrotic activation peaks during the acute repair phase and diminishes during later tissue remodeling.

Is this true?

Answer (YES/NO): YES